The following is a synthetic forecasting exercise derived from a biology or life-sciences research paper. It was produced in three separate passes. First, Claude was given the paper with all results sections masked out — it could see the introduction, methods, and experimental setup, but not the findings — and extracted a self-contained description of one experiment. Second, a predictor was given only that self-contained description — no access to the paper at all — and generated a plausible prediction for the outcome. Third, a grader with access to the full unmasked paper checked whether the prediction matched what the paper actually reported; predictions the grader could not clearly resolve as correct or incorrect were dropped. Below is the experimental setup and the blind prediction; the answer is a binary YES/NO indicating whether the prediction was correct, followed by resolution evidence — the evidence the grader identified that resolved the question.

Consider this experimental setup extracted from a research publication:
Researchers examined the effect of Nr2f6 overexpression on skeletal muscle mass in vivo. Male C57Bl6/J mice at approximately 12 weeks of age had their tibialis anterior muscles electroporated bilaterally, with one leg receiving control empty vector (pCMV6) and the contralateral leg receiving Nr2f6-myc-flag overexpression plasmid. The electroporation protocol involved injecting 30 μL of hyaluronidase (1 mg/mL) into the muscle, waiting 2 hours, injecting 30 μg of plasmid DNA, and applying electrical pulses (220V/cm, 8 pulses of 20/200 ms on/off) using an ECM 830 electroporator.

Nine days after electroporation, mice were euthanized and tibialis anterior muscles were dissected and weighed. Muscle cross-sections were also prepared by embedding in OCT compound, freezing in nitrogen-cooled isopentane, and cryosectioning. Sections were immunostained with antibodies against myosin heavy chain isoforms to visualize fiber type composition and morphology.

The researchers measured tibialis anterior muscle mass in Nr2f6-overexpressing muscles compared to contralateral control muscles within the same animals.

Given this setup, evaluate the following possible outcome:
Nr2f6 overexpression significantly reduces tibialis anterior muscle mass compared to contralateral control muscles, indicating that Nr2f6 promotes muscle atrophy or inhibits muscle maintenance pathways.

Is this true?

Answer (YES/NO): YES